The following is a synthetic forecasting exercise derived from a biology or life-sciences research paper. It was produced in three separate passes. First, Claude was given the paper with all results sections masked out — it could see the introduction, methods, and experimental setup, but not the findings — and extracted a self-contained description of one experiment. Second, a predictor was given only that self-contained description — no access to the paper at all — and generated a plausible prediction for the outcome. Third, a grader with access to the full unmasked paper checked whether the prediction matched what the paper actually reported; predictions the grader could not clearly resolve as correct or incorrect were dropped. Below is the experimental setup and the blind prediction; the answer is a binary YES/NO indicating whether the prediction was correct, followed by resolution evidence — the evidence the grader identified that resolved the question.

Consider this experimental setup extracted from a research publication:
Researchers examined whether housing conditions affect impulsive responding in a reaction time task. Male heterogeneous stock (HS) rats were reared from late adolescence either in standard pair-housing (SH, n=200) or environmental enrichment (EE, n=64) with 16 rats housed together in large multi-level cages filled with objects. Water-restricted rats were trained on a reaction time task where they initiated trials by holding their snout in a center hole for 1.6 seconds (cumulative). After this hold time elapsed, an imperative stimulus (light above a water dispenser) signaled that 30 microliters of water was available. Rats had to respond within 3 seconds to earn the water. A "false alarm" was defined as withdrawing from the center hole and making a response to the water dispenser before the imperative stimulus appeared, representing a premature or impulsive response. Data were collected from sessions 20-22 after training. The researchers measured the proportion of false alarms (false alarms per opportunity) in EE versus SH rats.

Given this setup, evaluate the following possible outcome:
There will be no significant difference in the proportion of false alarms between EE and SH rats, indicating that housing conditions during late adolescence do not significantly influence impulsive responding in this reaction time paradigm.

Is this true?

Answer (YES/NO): NO